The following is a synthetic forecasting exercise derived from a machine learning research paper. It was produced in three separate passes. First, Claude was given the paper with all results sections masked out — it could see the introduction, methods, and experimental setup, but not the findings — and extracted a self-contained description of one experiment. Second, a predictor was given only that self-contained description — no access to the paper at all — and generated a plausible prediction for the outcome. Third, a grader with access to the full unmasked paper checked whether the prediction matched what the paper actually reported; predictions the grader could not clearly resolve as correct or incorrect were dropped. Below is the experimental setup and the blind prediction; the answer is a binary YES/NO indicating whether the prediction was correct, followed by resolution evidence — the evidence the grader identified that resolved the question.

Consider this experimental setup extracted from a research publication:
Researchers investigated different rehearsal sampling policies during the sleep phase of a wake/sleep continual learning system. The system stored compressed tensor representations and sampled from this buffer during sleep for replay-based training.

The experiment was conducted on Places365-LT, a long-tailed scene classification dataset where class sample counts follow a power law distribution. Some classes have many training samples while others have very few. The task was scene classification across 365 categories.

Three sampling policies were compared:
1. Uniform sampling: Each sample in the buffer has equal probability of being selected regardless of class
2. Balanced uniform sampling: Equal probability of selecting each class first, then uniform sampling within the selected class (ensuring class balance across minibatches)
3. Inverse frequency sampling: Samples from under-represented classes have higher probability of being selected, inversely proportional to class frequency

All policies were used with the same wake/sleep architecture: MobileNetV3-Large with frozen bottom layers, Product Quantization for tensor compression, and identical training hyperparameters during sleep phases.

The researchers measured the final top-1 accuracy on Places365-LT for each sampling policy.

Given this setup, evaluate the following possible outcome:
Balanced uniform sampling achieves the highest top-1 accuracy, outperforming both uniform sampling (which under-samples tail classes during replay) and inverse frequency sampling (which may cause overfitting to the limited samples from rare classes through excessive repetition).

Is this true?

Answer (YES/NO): YES